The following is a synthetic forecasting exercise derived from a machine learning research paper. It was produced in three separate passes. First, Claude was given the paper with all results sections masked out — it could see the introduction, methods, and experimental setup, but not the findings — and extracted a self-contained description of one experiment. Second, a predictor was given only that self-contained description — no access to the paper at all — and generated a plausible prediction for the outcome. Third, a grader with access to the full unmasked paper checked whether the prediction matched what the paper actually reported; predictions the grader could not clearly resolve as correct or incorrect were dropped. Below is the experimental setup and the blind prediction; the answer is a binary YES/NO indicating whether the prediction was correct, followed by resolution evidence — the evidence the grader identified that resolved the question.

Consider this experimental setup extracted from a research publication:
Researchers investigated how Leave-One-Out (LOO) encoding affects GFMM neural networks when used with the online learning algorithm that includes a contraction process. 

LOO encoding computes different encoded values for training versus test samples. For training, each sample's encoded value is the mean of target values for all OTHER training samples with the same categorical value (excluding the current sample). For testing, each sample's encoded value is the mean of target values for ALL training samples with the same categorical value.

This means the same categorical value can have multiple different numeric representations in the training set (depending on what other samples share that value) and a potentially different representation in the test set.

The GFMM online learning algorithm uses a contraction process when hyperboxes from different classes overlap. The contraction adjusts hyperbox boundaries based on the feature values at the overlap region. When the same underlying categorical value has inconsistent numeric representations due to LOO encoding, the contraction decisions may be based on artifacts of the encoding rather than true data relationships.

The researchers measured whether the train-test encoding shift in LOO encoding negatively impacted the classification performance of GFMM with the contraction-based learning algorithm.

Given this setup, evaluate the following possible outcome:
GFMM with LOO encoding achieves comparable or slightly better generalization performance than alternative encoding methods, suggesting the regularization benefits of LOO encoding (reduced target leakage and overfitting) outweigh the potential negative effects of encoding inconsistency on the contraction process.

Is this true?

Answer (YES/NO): NO